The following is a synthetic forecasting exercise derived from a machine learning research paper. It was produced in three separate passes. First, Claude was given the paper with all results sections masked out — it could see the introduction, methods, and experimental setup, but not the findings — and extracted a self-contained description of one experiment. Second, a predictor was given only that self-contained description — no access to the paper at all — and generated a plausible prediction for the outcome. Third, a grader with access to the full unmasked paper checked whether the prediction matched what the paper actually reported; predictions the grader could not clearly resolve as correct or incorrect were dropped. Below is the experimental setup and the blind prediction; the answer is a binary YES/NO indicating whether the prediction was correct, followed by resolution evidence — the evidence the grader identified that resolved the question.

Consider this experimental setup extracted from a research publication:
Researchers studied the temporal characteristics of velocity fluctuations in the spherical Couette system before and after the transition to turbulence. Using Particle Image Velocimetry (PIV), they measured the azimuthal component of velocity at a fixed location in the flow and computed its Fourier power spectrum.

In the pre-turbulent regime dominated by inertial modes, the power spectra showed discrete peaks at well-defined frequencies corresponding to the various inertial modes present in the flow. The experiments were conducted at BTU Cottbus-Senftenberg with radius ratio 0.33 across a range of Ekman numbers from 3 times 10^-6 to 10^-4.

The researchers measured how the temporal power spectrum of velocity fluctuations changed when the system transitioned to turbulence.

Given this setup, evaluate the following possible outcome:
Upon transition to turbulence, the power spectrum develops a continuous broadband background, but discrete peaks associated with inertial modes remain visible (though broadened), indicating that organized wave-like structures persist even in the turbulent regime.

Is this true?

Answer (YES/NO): NO